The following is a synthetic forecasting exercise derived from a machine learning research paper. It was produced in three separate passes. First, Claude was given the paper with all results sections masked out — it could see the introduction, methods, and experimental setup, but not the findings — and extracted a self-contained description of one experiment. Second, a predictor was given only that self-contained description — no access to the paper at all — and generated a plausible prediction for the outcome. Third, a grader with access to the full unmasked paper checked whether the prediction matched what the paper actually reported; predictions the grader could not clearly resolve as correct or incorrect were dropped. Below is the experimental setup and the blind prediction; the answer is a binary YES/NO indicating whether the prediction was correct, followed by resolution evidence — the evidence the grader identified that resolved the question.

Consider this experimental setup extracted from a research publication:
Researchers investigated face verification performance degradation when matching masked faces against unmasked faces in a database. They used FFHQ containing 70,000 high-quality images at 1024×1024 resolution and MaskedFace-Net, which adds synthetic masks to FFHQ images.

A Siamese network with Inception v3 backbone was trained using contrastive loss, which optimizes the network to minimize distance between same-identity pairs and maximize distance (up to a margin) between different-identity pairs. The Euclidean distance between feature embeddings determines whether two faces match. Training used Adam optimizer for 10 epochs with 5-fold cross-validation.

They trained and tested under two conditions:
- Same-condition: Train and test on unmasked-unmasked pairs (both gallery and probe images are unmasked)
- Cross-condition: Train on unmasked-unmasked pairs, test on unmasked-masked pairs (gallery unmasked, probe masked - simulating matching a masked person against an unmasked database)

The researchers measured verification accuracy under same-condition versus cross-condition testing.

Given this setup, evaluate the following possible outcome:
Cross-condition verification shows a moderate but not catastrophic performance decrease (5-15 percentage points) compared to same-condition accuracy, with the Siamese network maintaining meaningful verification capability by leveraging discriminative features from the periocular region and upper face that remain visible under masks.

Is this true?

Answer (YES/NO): NO